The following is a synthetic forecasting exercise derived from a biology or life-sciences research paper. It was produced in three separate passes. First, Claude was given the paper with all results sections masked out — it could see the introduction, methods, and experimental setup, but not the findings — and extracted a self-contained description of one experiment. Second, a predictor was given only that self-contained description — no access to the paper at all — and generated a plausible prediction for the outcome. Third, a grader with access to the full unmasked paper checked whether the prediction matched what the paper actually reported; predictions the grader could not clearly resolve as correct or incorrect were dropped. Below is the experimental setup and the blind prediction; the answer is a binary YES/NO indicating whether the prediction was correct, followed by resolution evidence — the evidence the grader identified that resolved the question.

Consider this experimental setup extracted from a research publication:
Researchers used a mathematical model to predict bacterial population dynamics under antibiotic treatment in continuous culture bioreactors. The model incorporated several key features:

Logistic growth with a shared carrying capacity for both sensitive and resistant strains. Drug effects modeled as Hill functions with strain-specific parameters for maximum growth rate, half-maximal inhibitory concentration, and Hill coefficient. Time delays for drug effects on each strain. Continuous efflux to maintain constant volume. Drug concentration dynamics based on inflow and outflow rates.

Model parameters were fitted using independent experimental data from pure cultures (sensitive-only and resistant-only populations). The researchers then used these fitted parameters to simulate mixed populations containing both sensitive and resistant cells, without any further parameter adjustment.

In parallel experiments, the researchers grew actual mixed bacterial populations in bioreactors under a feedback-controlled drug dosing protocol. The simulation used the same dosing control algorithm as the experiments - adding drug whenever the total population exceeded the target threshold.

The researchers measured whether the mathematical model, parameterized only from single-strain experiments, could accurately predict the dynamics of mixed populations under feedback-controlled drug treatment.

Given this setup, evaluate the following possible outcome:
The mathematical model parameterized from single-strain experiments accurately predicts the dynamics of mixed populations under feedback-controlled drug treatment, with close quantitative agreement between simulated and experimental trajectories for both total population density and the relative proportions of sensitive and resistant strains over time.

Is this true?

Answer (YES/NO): NO